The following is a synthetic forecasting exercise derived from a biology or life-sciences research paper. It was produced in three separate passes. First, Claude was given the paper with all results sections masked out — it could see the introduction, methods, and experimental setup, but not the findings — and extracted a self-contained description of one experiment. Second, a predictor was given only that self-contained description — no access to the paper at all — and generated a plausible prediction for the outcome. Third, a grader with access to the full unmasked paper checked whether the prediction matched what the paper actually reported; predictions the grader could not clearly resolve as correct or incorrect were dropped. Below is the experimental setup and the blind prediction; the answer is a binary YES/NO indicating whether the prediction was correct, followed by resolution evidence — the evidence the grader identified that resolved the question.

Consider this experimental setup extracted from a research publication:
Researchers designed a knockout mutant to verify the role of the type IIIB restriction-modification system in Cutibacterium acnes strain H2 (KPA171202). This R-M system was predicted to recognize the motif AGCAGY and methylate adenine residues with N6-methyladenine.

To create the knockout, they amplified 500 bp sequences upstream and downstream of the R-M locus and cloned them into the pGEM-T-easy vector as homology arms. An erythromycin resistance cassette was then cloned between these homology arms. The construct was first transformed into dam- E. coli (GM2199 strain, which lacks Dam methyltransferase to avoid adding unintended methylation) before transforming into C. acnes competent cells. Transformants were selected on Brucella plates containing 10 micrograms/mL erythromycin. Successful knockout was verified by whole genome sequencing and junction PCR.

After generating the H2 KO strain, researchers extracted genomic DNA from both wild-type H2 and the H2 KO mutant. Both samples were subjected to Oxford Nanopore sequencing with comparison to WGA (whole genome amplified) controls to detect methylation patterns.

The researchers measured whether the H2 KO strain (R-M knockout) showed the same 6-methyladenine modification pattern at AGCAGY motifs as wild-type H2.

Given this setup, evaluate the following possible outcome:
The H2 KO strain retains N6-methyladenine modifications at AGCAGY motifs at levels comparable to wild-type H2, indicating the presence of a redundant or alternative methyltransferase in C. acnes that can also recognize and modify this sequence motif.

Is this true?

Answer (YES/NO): NO